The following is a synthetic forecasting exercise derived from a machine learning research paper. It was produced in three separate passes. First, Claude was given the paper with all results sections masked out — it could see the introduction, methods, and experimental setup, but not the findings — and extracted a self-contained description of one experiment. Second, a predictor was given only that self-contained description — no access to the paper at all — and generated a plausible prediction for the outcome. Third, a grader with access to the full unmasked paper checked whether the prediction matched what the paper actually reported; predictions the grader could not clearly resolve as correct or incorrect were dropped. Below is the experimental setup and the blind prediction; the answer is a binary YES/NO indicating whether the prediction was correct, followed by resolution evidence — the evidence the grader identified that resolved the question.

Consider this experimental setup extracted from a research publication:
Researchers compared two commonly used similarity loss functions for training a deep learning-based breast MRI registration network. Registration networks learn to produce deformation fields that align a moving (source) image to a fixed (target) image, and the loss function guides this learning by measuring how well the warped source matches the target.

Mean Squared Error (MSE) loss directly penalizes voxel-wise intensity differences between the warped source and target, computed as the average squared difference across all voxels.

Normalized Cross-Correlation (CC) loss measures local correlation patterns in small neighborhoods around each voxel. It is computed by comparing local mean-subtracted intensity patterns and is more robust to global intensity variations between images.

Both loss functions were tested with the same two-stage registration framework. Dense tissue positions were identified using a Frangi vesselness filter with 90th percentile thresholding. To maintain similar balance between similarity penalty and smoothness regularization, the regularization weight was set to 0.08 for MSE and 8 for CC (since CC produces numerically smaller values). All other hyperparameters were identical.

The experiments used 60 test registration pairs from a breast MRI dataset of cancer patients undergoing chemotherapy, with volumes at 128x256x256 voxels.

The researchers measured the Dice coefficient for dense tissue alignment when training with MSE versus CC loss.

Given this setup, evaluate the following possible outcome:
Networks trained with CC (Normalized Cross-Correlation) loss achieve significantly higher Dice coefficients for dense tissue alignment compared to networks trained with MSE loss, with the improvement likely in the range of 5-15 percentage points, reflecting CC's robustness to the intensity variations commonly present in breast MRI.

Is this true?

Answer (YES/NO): NO